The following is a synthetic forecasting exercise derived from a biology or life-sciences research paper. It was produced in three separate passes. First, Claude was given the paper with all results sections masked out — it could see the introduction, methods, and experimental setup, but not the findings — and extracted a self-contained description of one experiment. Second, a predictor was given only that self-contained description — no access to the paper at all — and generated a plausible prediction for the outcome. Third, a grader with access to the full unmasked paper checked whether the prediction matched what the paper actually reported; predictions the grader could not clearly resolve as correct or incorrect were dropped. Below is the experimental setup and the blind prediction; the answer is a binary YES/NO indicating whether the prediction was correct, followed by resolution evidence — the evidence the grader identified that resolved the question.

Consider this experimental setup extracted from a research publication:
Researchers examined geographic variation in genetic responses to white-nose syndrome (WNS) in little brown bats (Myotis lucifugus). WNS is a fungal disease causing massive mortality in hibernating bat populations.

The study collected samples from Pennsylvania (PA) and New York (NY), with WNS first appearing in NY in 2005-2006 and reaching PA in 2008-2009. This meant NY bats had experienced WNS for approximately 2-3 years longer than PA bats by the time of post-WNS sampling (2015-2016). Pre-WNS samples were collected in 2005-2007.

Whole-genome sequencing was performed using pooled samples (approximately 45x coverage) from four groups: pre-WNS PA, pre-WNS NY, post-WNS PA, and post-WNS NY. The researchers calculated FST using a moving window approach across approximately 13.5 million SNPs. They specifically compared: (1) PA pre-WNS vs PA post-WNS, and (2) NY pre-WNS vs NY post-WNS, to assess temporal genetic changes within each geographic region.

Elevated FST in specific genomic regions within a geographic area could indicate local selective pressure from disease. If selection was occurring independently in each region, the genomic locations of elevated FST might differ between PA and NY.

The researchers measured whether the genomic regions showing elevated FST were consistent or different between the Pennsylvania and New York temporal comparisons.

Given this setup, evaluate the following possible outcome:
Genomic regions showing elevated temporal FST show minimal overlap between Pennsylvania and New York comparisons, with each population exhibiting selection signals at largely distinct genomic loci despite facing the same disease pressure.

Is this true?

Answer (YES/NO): NO